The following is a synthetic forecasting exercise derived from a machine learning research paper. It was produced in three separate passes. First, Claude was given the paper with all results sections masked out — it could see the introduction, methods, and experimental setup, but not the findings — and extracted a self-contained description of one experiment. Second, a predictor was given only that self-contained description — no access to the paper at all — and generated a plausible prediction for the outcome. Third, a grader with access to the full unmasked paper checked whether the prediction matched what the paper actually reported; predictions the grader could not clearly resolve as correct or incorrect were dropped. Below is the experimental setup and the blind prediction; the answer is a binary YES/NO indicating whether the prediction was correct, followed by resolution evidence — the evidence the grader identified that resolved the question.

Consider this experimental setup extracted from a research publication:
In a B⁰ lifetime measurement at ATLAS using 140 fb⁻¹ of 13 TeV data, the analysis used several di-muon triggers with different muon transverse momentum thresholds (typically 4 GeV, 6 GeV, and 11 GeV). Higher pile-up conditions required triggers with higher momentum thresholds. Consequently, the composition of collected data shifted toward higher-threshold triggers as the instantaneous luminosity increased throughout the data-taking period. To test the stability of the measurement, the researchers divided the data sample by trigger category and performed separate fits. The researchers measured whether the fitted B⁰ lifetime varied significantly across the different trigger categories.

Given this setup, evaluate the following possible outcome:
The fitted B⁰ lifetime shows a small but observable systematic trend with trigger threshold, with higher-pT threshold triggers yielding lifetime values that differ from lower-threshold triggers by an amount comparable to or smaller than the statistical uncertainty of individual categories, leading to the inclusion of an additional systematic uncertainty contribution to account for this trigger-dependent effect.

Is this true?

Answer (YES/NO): NO